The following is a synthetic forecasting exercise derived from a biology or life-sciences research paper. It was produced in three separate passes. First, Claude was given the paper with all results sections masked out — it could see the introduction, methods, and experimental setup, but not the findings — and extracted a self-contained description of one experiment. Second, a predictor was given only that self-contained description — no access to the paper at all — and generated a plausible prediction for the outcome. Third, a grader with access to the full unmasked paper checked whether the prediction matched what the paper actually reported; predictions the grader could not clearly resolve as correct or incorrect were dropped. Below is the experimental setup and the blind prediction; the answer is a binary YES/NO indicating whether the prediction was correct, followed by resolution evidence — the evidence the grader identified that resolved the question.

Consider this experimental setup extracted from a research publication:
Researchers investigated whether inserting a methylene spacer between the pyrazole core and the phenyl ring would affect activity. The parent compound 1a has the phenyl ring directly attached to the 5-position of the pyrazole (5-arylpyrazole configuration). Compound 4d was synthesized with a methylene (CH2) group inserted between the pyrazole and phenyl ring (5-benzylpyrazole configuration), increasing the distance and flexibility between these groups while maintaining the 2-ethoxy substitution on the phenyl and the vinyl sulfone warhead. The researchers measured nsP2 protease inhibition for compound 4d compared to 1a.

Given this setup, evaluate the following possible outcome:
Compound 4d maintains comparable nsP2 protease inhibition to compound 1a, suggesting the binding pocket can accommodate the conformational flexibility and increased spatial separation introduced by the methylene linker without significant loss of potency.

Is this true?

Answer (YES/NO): YES